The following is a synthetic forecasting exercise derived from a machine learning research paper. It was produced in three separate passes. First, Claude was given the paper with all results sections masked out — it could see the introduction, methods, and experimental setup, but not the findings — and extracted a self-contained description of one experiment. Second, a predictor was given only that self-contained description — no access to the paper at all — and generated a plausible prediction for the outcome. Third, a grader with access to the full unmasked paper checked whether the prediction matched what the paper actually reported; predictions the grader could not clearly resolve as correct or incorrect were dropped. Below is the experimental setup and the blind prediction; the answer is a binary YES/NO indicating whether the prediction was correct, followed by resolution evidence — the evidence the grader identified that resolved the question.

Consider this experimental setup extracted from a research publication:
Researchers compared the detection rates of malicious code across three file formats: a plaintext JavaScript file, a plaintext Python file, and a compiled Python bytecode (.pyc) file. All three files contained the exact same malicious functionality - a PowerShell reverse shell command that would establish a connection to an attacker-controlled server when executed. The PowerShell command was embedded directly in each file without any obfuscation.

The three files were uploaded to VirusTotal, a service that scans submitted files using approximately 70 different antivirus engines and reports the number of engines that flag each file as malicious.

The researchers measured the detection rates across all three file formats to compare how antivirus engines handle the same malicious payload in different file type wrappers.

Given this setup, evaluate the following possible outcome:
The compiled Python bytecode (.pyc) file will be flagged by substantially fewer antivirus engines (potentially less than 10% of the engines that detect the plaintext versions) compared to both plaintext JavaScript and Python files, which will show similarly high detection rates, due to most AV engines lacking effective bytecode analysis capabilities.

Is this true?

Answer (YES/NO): NO